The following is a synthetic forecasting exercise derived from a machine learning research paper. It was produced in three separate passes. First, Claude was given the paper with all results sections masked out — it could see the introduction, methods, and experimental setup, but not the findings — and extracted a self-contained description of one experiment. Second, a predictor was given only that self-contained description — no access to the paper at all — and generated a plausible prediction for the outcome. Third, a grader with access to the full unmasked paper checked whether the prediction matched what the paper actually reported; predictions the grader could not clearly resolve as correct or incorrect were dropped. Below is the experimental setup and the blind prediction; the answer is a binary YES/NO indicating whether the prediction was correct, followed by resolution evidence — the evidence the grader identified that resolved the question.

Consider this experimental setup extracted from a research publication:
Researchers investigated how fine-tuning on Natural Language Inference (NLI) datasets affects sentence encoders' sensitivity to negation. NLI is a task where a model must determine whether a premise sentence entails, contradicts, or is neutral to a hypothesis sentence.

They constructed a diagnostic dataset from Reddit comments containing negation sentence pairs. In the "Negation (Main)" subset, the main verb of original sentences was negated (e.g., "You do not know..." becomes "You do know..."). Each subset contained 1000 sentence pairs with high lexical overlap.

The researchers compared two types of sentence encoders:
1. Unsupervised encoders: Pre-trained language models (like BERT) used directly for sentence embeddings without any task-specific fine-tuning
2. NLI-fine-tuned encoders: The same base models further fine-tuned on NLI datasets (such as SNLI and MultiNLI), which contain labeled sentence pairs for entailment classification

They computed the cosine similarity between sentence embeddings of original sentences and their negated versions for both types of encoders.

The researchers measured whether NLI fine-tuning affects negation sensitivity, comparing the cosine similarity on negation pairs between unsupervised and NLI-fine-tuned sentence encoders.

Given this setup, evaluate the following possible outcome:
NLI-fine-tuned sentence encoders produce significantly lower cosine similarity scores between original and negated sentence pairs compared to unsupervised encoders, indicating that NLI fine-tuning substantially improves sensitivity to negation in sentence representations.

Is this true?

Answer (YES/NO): YES